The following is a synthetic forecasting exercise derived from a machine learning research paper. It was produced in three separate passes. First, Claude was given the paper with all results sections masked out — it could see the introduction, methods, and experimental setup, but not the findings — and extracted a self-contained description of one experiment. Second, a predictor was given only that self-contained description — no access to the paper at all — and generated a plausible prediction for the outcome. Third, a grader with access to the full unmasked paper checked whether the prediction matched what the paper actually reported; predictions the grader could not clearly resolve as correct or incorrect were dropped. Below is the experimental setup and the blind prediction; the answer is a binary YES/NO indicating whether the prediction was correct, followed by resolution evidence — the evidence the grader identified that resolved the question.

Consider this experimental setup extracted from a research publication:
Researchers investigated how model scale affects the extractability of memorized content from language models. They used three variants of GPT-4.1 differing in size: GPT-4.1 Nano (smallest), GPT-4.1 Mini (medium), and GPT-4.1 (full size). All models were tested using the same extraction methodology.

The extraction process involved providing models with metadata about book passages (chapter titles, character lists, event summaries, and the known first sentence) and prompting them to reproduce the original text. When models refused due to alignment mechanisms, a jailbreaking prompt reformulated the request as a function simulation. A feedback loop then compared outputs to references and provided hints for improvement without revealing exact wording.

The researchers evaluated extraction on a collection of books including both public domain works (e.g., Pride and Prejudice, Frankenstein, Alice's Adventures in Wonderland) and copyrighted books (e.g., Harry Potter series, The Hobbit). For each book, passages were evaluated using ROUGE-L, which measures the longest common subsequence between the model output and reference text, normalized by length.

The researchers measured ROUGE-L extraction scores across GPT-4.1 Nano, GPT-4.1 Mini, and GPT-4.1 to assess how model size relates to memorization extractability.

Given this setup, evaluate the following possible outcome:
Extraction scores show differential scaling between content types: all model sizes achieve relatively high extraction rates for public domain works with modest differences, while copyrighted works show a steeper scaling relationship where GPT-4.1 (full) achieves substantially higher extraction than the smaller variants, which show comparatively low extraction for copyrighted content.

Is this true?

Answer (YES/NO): NO